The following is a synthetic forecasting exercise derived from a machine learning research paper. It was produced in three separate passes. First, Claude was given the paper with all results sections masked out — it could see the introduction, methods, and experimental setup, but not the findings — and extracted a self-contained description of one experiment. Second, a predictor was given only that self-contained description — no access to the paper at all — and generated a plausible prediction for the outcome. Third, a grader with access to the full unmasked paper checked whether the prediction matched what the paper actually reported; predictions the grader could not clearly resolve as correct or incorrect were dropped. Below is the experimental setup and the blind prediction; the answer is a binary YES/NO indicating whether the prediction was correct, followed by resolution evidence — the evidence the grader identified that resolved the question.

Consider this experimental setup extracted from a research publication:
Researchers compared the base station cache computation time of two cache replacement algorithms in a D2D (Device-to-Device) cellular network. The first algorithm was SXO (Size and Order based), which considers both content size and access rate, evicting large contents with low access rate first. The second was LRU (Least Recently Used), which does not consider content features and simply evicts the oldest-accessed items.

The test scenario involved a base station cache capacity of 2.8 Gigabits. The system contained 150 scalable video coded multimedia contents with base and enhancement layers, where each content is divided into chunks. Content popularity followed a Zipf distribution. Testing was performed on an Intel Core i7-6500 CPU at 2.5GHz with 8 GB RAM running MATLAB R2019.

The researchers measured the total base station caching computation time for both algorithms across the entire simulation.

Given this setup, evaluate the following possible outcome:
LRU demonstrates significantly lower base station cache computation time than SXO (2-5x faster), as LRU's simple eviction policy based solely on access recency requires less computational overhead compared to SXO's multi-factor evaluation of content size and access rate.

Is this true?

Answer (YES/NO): NO